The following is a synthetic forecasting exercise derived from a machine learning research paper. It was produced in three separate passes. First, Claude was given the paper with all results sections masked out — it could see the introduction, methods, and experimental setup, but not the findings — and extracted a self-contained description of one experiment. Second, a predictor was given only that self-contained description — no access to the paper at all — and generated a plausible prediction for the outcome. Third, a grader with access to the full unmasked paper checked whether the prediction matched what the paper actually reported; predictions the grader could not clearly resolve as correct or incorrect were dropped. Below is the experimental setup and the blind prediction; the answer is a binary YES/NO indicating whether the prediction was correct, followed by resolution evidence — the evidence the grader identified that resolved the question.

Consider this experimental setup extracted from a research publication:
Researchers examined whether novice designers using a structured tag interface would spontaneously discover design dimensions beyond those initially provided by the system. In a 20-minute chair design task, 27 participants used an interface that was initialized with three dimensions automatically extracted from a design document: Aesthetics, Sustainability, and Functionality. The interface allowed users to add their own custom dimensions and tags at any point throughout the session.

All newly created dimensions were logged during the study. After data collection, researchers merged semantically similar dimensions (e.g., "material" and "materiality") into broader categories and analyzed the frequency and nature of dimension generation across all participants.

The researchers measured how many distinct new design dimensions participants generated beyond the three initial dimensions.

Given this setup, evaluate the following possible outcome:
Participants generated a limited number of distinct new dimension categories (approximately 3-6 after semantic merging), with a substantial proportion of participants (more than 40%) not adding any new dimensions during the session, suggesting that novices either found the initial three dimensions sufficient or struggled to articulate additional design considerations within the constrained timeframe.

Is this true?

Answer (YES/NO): NO